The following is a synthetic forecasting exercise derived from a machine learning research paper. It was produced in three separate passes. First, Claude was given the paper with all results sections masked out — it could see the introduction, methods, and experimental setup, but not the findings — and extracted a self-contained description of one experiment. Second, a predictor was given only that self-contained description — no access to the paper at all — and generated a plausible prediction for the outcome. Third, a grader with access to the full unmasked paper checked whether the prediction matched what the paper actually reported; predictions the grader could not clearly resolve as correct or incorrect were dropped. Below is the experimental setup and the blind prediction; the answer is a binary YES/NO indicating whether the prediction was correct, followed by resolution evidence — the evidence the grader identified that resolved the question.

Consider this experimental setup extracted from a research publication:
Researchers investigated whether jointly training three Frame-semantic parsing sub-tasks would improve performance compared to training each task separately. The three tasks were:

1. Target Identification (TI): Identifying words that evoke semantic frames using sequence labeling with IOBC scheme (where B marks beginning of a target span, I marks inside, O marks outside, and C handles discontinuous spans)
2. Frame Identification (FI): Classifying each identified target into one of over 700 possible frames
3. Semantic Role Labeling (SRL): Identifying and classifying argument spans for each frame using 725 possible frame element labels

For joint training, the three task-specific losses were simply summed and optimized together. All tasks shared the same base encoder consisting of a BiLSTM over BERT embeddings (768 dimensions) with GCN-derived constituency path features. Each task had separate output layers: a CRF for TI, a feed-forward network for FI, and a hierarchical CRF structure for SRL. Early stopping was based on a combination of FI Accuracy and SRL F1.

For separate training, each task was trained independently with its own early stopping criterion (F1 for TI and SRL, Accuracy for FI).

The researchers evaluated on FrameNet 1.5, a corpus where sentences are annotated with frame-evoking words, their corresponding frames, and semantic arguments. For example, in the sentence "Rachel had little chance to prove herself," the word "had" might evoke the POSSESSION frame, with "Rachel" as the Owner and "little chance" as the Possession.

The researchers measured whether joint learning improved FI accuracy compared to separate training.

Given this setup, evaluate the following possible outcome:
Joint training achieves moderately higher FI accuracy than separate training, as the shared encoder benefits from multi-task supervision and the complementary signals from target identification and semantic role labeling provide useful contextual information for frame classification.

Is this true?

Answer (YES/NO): YES